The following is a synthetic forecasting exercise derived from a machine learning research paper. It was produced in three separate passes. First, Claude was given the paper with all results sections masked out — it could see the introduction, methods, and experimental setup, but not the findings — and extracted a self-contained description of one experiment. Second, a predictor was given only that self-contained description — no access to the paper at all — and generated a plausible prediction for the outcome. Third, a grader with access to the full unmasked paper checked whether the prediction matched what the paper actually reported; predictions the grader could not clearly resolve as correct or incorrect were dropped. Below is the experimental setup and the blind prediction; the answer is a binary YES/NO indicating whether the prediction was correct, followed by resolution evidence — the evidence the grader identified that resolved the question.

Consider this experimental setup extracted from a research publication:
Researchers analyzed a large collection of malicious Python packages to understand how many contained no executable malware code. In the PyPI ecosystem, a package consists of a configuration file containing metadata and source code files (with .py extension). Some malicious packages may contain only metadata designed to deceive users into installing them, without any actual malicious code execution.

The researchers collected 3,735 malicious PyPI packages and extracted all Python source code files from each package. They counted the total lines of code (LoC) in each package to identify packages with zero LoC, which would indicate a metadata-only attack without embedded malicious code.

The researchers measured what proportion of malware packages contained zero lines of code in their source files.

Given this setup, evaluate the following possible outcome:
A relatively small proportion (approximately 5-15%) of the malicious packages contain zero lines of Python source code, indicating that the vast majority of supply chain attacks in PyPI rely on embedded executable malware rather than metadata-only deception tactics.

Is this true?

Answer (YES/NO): NO